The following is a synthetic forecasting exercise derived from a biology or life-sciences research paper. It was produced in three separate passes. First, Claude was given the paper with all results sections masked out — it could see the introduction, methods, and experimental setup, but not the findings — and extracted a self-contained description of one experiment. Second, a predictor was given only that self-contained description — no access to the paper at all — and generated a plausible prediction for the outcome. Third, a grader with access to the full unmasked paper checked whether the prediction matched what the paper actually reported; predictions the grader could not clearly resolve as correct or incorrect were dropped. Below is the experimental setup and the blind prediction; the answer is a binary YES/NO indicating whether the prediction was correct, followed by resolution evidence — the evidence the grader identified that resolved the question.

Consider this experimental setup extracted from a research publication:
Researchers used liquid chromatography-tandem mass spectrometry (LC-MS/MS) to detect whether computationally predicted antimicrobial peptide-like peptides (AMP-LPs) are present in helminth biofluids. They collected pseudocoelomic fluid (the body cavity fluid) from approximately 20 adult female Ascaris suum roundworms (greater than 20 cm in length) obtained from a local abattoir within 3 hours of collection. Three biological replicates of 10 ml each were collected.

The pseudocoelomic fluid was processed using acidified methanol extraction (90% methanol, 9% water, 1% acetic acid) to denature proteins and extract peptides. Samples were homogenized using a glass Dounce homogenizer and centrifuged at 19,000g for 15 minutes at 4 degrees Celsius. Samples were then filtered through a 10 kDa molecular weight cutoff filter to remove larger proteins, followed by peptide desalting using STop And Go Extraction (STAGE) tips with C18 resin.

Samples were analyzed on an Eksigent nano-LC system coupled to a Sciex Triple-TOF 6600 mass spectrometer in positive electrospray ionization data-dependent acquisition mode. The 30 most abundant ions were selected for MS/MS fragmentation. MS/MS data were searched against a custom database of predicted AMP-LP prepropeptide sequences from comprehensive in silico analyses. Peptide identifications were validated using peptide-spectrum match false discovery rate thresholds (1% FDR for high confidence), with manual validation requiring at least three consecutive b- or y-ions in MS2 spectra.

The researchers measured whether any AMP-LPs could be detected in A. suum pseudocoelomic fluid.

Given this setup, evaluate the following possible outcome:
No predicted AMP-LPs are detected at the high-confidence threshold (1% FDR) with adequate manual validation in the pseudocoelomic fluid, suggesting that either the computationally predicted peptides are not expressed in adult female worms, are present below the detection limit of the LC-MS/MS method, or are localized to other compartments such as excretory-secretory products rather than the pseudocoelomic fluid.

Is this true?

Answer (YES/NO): NO